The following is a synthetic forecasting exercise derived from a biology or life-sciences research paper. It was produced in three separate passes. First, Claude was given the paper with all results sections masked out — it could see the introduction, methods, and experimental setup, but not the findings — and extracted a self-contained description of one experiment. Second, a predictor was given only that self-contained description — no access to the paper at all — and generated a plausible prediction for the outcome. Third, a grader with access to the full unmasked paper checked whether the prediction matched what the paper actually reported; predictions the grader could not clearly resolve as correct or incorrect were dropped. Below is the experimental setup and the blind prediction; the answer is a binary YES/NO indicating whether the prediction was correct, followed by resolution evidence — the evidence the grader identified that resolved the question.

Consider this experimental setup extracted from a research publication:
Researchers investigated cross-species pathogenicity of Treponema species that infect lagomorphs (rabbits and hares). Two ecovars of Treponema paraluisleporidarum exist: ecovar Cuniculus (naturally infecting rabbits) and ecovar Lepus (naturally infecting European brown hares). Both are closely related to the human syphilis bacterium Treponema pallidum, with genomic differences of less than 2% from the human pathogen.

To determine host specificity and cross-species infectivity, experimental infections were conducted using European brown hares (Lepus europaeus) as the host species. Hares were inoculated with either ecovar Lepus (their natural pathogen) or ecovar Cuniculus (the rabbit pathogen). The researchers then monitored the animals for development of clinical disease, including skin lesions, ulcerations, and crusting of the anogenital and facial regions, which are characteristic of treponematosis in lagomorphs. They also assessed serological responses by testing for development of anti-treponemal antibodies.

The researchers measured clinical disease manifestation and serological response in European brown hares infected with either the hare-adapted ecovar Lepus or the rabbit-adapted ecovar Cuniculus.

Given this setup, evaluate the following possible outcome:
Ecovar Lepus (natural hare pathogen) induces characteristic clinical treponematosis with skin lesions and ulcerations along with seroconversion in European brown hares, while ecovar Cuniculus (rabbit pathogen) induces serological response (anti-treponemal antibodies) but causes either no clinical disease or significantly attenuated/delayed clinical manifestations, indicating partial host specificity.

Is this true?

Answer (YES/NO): YES